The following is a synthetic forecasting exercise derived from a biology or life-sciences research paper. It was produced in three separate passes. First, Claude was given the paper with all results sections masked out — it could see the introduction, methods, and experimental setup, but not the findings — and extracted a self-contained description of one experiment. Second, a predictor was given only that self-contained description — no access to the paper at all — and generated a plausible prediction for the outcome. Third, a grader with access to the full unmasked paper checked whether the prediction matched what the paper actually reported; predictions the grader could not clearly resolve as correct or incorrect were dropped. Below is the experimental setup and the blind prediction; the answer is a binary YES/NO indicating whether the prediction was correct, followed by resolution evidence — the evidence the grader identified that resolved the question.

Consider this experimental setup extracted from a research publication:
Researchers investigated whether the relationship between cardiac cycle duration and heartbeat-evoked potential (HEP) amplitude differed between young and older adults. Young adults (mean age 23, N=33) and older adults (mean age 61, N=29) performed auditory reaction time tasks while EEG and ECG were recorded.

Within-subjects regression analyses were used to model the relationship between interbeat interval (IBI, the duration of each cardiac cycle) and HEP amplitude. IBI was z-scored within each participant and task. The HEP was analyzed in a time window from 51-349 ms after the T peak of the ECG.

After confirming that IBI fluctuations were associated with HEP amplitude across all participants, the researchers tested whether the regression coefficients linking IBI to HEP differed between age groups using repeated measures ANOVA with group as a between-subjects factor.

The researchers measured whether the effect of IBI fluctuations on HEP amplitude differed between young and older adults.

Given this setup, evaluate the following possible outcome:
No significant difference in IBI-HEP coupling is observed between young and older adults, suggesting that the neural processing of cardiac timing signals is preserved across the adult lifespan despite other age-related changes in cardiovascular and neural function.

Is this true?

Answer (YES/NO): NO